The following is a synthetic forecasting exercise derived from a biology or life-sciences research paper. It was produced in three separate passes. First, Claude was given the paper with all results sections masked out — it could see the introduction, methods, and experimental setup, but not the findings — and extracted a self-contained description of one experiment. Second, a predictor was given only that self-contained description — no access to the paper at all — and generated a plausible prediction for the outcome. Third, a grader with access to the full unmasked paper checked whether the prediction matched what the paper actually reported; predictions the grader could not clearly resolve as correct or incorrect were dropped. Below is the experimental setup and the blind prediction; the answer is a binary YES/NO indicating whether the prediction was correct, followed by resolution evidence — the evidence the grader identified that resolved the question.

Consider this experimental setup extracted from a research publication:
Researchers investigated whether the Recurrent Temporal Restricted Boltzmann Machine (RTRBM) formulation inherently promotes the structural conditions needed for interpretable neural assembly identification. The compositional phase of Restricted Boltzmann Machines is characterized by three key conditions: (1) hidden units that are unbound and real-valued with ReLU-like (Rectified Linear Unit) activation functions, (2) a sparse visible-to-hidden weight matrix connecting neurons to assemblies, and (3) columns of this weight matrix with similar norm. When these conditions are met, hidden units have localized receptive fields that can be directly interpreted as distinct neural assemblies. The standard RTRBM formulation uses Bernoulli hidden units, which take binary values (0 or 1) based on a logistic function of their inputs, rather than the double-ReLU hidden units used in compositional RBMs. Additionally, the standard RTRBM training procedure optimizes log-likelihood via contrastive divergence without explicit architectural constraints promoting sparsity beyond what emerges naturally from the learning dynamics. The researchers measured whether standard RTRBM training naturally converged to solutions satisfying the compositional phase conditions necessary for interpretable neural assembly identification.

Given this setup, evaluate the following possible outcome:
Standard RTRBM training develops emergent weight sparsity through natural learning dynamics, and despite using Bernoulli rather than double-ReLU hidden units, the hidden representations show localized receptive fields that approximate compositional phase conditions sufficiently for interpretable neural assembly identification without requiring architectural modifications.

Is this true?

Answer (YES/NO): NO